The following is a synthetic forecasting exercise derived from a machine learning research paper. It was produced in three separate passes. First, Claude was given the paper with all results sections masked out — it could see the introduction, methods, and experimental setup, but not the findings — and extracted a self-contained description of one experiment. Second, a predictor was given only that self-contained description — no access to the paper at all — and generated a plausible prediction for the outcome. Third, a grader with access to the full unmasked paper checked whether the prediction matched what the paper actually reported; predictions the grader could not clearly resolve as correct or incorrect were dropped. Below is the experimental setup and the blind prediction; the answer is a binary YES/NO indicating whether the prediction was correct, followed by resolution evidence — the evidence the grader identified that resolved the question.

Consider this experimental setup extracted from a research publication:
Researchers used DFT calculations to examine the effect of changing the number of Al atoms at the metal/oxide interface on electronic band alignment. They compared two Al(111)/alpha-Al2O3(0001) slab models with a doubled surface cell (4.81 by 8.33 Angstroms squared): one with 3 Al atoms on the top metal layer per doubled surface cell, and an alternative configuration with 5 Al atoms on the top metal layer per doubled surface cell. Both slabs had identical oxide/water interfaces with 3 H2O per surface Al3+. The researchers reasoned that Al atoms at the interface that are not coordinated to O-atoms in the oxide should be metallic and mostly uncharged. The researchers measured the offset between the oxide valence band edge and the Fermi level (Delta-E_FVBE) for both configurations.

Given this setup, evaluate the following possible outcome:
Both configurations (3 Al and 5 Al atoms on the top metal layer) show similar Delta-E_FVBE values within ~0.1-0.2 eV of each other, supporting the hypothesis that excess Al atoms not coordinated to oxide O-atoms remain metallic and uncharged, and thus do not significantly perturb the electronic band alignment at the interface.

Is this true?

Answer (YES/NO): NO